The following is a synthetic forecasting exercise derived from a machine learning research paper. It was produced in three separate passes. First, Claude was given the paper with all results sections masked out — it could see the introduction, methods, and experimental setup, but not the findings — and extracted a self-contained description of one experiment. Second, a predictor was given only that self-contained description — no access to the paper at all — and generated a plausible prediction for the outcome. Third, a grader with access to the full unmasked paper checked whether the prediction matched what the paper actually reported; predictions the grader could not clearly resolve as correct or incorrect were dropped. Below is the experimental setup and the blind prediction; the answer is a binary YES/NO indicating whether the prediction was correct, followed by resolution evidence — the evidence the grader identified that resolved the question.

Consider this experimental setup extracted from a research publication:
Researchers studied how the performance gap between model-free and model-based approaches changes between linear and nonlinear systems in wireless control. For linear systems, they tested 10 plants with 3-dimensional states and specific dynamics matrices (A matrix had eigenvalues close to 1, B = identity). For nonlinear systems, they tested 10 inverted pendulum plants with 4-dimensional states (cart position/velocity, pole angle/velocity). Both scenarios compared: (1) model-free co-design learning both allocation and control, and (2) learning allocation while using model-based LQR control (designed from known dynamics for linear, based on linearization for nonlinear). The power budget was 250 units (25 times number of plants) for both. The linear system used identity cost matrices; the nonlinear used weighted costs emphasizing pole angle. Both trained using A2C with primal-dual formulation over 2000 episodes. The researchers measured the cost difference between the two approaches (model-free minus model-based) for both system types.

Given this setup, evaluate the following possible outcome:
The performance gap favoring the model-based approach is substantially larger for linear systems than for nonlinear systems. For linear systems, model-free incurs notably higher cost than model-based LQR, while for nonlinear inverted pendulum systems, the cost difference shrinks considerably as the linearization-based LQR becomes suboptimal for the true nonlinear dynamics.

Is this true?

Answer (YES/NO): NO